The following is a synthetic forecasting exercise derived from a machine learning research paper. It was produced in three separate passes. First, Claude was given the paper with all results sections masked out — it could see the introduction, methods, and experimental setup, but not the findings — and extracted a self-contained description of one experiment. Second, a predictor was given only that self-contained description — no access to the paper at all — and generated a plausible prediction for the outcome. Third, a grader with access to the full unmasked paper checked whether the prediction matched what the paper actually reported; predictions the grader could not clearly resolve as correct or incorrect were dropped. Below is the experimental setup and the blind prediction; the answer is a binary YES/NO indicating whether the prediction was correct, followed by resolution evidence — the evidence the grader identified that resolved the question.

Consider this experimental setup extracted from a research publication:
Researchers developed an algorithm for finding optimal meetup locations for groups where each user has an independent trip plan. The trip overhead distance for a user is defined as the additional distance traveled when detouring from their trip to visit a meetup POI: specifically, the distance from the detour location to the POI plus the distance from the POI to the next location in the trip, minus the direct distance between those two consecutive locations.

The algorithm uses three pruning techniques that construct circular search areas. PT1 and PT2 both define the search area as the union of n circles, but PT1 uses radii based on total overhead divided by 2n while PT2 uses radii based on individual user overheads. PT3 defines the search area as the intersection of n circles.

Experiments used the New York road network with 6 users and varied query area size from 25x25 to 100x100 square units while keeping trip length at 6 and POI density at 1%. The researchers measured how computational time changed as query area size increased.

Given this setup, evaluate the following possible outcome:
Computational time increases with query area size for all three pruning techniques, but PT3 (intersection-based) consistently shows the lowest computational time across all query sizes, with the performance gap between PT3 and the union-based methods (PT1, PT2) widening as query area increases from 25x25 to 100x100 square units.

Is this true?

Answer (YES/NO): NO